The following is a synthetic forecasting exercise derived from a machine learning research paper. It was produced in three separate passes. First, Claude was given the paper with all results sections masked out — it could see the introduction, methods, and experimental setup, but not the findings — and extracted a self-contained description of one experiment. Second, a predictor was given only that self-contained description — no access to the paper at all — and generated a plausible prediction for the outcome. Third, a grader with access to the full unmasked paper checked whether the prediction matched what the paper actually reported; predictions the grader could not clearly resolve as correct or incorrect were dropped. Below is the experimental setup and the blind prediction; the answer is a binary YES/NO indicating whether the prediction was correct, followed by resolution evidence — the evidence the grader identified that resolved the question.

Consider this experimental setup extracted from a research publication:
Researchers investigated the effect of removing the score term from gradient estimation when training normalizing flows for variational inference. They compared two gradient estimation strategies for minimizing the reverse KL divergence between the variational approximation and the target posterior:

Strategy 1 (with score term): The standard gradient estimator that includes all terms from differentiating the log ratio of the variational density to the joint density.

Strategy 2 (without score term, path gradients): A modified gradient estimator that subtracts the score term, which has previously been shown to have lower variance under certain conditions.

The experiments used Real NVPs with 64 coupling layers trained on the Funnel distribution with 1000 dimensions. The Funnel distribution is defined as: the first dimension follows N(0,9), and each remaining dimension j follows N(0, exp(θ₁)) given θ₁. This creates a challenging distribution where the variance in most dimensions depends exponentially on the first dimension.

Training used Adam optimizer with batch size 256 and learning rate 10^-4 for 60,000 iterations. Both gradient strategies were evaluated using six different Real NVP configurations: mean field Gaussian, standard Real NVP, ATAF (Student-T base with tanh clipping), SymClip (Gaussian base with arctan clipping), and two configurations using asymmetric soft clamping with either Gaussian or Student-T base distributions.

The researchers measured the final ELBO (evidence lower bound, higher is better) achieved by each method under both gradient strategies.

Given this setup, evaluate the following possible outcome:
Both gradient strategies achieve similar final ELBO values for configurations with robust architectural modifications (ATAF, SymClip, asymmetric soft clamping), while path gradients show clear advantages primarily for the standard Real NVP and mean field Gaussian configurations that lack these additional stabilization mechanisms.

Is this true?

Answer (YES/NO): NO